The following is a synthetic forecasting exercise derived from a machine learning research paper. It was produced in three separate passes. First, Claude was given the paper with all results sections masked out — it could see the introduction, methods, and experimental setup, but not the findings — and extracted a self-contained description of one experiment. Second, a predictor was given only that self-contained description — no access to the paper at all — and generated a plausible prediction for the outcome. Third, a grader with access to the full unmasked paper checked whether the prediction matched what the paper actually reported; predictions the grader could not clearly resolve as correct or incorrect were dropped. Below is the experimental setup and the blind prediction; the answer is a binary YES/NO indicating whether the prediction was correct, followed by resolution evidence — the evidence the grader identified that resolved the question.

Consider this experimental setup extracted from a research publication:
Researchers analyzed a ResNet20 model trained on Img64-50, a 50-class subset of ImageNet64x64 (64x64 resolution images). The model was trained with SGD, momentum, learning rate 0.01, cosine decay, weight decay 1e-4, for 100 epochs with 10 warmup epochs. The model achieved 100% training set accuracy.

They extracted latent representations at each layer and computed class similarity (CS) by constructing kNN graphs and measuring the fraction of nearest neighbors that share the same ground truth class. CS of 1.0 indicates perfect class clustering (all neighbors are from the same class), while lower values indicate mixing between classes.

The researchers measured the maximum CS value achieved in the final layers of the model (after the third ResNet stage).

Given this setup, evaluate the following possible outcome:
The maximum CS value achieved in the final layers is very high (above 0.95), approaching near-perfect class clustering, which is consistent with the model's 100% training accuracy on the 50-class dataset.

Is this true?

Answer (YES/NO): NO